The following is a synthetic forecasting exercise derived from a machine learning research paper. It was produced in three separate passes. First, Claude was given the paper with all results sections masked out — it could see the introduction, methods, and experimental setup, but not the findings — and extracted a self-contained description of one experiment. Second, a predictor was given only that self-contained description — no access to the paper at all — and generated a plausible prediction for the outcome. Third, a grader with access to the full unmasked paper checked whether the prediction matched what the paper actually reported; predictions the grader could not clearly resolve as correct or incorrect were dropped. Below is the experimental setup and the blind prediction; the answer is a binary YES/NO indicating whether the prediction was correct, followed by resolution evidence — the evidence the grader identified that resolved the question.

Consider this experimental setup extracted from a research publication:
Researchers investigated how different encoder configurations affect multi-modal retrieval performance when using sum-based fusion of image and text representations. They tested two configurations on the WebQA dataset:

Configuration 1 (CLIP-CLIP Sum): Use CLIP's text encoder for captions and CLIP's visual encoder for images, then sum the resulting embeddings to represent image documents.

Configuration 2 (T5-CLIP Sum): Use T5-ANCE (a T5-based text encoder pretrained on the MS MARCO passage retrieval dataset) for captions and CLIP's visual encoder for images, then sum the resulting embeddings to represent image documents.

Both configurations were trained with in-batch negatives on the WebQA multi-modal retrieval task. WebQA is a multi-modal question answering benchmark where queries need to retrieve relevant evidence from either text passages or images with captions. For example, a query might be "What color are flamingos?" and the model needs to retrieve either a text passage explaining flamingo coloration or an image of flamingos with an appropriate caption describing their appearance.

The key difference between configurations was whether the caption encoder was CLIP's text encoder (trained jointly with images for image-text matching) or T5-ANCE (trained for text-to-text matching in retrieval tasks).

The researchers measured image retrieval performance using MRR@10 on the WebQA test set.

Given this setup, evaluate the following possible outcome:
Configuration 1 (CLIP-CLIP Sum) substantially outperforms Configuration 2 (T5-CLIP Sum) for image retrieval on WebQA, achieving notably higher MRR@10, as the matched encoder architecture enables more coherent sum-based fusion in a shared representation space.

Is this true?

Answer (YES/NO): YES